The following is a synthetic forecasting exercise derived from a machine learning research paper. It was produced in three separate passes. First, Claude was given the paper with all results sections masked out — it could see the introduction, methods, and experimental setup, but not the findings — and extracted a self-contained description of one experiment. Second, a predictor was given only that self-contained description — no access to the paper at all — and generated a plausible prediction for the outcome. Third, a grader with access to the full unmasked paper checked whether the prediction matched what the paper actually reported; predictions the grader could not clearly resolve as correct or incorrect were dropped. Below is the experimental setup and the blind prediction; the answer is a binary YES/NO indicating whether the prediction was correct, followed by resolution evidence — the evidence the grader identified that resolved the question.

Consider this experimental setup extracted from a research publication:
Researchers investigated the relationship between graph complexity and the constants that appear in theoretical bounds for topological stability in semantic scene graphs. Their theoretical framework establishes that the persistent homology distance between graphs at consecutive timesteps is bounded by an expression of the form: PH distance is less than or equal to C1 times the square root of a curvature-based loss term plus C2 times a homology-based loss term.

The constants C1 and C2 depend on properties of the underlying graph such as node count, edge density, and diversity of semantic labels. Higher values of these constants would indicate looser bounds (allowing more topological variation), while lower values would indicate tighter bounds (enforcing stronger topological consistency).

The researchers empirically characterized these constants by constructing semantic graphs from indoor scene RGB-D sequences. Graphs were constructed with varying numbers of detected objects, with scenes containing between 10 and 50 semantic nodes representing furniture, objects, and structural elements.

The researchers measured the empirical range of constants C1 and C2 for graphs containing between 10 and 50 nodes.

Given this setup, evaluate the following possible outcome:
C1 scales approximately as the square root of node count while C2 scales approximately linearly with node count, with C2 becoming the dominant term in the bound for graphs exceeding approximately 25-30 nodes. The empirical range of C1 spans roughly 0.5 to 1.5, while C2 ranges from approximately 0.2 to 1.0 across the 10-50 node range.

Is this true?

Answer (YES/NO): NO